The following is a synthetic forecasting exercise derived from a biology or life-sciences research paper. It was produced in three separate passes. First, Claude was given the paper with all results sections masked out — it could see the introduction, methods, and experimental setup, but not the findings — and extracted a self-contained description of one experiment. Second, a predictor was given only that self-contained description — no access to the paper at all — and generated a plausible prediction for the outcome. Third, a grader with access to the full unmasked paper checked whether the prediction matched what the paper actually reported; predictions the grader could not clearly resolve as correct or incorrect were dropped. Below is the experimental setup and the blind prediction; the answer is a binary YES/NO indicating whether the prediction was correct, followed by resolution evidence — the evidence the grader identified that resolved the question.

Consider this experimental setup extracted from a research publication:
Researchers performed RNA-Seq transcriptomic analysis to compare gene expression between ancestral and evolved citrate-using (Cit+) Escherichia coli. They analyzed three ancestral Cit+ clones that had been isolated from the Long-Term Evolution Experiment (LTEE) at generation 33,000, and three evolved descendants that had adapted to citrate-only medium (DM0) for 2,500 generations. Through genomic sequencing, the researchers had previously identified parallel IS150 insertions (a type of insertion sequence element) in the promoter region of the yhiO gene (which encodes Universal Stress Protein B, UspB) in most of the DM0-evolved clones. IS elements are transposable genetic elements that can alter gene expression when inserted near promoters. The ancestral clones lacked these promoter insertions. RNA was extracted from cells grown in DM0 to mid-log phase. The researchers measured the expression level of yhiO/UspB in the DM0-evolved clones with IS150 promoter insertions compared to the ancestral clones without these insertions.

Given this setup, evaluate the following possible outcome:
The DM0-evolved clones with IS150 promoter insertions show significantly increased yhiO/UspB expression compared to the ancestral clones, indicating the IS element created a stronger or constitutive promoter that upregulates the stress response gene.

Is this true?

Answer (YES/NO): NO